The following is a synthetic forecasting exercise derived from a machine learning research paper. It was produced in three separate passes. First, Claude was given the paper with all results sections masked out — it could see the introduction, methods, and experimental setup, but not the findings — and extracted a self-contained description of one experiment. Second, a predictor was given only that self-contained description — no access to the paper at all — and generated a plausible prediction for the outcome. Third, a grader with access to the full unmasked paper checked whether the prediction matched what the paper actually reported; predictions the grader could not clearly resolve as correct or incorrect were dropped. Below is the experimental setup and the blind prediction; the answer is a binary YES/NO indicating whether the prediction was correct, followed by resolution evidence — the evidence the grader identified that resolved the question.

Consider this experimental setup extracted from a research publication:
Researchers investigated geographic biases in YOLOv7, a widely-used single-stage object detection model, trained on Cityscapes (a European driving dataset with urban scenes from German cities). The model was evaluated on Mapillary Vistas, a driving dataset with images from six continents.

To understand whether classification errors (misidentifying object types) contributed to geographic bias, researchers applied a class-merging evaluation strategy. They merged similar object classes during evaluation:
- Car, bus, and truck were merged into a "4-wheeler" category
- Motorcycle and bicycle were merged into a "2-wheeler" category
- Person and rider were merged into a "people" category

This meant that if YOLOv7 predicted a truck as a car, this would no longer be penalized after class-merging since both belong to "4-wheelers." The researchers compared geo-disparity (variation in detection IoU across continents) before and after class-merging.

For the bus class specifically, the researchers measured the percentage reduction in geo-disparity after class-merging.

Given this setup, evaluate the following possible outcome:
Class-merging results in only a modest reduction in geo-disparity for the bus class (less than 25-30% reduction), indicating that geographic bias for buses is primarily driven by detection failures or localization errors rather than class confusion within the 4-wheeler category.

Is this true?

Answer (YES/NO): NO